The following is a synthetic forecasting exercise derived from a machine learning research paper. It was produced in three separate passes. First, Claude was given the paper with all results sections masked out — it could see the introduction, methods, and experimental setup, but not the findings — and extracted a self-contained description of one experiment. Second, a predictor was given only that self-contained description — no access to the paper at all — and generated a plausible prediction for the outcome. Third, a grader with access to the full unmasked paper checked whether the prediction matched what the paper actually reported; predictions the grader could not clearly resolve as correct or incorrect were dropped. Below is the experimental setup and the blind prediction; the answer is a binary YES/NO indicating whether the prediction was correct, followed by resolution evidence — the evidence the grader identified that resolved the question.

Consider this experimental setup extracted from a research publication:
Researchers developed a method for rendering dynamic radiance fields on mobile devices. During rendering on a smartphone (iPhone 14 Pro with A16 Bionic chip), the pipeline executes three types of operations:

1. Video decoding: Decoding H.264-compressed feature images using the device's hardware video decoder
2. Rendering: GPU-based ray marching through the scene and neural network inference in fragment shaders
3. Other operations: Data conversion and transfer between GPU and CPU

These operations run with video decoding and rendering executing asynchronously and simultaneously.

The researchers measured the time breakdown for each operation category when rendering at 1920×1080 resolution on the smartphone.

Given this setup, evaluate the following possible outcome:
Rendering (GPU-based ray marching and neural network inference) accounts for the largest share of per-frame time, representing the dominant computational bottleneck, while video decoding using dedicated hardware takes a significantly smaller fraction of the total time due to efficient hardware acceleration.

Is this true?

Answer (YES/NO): YES